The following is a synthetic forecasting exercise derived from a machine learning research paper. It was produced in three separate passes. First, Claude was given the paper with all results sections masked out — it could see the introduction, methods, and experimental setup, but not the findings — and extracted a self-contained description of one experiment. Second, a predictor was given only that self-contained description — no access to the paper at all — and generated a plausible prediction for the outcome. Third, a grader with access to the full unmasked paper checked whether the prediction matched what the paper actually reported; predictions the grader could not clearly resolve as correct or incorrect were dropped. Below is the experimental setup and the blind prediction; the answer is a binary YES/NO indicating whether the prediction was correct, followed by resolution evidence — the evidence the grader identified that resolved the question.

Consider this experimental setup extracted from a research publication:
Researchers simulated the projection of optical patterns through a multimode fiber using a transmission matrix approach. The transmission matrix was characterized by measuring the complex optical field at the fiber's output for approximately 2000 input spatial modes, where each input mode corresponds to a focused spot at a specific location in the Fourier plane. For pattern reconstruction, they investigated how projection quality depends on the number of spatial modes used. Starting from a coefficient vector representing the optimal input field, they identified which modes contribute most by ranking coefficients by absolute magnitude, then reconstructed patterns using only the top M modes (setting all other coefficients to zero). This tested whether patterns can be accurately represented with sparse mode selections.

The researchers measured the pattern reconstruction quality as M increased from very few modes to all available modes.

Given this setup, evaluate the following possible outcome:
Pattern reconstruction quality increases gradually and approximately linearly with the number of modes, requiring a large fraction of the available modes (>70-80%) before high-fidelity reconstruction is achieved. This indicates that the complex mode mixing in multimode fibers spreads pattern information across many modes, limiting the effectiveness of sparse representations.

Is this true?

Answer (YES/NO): NO